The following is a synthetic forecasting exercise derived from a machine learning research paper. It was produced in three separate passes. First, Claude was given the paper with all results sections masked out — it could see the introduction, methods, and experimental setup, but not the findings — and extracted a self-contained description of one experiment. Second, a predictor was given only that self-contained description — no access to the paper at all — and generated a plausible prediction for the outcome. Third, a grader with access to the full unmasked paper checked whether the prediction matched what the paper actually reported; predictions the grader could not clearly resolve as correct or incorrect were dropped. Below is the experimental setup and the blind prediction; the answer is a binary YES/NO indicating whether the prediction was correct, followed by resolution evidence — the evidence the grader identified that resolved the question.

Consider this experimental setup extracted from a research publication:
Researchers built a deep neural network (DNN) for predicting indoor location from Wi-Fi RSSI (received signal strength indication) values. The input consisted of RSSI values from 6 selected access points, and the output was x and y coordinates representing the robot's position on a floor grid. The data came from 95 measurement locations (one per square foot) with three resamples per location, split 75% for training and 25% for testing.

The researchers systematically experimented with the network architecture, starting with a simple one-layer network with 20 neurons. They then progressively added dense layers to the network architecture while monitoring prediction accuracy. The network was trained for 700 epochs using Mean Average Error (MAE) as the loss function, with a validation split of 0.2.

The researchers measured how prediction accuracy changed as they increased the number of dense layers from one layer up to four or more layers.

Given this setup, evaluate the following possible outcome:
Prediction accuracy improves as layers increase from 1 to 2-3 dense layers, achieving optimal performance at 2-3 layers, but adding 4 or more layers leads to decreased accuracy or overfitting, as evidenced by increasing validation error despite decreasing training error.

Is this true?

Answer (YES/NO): NO